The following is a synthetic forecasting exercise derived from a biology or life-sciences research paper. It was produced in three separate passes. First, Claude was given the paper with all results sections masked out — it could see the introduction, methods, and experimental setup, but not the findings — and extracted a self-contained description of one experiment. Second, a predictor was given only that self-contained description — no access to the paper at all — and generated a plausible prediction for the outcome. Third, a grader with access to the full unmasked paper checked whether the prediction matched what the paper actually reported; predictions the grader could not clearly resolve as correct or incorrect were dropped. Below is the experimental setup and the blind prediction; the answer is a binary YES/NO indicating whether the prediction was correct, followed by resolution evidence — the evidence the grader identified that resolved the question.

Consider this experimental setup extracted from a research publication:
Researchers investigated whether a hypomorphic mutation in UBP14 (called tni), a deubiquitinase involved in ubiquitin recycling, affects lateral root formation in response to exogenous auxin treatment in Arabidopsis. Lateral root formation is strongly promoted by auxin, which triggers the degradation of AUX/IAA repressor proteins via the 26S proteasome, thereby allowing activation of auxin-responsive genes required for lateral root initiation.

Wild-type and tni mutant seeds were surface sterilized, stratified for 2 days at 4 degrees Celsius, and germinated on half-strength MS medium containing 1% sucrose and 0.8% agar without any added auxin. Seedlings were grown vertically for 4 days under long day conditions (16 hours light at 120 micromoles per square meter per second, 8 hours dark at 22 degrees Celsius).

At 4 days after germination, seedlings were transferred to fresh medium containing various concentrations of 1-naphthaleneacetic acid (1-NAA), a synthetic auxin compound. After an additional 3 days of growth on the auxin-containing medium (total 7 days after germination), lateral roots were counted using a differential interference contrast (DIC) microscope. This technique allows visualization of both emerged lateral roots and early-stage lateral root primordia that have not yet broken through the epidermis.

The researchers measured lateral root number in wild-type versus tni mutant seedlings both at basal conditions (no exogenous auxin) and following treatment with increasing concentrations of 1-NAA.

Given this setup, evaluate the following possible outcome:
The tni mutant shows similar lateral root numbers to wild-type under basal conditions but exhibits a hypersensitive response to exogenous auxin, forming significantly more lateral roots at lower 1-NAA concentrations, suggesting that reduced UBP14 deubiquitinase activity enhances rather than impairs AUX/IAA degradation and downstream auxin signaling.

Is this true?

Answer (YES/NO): NO